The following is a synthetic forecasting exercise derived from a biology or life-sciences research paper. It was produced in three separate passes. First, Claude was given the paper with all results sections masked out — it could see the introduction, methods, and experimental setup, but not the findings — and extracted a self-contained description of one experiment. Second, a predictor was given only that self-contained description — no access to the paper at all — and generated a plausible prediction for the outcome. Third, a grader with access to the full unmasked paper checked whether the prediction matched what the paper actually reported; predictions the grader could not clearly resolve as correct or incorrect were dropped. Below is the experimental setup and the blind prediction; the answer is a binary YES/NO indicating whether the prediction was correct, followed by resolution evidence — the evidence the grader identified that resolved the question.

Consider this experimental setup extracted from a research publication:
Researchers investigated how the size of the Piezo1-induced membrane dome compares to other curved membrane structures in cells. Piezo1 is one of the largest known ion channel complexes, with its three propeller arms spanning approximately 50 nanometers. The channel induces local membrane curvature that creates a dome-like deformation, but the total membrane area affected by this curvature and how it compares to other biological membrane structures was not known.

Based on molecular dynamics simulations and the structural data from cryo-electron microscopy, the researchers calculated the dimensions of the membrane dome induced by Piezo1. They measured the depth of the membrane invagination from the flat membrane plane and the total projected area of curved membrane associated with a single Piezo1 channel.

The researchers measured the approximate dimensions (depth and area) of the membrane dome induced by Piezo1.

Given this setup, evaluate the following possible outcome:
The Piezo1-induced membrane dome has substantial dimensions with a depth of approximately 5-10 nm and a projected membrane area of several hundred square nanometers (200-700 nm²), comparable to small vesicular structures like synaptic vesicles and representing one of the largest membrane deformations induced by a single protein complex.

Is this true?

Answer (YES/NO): YES